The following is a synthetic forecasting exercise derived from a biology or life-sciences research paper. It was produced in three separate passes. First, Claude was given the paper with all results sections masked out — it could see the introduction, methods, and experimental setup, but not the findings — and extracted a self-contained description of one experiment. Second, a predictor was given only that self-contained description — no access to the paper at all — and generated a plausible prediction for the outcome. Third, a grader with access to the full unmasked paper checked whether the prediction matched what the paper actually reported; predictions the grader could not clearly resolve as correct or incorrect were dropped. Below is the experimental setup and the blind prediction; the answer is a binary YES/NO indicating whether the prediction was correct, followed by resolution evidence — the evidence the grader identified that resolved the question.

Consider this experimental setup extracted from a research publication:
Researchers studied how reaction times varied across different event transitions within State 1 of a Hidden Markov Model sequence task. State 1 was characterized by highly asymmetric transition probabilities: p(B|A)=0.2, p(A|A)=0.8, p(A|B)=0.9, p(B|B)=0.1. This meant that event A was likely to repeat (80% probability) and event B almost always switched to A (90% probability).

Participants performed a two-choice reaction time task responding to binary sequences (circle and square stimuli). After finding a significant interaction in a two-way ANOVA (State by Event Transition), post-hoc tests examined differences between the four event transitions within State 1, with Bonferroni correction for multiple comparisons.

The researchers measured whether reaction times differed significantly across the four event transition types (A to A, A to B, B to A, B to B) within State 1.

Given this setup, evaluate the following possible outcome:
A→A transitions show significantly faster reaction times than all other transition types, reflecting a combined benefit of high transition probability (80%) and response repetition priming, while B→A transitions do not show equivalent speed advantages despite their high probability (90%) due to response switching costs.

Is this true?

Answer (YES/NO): YES